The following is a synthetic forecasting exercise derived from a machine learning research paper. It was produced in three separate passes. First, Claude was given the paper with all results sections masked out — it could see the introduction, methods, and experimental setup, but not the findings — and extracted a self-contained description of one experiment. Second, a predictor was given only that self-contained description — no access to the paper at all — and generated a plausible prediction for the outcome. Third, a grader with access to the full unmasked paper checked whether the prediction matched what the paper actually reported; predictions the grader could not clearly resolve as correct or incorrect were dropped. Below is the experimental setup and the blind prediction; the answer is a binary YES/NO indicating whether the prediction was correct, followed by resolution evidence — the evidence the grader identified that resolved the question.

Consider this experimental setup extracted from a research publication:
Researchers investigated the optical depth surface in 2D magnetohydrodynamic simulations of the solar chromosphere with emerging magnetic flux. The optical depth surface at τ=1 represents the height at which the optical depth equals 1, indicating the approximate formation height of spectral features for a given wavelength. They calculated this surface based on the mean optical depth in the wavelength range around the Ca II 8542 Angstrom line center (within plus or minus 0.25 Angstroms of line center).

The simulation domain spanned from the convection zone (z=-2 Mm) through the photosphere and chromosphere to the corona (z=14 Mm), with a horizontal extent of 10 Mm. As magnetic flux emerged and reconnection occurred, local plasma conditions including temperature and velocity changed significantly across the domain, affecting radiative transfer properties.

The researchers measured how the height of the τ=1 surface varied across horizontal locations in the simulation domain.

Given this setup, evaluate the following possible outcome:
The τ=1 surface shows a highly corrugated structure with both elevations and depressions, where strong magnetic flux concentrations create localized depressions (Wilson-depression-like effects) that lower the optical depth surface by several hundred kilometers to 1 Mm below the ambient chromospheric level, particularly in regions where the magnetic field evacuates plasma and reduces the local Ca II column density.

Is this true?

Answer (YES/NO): NO